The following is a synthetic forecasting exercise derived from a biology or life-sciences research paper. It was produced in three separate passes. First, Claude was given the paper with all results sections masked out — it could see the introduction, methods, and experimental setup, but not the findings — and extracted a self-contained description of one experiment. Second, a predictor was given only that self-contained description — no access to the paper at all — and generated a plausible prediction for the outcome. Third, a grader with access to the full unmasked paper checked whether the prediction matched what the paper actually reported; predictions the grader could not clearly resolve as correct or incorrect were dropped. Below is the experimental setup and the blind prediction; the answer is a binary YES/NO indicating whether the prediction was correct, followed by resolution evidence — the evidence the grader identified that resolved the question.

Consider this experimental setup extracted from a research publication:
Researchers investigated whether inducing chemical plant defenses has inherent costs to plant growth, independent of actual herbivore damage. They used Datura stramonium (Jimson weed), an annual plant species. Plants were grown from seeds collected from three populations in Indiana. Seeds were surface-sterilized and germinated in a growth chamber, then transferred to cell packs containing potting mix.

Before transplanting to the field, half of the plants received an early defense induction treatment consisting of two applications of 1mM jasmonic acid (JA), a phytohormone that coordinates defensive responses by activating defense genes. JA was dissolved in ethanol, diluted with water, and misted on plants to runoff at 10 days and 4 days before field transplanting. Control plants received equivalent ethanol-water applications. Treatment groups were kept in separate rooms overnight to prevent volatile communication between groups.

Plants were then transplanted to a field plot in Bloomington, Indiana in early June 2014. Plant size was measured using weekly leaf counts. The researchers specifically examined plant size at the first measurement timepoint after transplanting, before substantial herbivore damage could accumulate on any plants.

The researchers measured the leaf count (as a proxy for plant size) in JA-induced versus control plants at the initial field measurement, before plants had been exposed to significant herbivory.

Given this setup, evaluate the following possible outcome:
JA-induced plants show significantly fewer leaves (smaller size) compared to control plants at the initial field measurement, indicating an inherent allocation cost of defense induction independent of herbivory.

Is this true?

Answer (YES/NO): NO